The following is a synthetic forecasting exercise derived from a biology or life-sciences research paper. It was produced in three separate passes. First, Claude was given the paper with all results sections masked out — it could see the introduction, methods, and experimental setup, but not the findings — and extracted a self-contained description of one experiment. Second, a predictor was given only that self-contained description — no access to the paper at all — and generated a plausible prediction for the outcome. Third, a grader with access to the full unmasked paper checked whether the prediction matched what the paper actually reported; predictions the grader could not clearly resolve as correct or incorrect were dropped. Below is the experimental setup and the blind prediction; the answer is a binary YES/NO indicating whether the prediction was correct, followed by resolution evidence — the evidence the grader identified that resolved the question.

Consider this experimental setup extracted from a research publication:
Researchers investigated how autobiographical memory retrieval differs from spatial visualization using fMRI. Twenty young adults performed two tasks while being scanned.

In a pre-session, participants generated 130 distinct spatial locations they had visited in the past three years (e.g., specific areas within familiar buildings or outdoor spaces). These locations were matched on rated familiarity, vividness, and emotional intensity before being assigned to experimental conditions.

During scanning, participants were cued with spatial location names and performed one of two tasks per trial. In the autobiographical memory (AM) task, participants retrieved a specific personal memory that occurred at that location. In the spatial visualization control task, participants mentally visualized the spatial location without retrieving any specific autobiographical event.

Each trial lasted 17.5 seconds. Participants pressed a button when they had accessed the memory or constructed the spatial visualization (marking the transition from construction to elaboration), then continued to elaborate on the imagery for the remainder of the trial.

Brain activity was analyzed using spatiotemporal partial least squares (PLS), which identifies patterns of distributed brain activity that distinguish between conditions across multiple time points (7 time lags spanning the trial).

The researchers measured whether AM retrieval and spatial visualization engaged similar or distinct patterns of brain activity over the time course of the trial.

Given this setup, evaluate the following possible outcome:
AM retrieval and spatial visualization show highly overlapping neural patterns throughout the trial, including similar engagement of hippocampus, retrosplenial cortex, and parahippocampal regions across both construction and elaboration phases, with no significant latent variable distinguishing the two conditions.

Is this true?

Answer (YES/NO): NO